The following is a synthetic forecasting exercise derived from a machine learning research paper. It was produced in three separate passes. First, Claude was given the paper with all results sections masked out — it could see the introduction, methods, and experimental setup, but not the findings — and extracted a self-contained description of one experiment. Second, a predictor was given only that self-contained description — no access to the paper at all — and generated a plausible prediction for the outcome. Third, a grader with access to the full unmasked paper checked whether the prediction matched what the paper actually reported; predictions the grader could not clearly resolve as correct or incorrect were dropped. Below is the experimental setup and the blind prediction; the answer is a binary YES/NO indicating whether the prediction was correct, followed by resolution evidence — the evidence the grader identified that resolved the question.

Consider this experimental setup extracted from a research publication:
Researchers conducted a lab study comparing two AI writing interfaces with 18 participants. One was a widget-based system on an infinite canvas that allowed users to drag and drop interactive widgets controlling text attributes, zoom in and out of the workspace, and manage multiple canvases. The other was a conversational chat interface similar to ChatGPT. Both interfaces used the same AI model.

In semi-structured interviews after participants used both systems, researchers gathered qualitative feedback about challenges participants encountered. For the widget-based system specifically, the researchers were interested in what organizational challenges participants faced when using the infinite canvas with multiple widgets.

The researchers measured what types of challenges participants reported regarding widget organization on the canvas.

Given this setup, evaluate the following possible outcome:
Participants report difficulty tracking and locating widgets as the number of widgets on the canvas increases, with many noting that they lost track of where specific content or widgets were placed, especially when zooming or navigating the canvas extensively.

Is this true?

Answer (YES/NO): NO